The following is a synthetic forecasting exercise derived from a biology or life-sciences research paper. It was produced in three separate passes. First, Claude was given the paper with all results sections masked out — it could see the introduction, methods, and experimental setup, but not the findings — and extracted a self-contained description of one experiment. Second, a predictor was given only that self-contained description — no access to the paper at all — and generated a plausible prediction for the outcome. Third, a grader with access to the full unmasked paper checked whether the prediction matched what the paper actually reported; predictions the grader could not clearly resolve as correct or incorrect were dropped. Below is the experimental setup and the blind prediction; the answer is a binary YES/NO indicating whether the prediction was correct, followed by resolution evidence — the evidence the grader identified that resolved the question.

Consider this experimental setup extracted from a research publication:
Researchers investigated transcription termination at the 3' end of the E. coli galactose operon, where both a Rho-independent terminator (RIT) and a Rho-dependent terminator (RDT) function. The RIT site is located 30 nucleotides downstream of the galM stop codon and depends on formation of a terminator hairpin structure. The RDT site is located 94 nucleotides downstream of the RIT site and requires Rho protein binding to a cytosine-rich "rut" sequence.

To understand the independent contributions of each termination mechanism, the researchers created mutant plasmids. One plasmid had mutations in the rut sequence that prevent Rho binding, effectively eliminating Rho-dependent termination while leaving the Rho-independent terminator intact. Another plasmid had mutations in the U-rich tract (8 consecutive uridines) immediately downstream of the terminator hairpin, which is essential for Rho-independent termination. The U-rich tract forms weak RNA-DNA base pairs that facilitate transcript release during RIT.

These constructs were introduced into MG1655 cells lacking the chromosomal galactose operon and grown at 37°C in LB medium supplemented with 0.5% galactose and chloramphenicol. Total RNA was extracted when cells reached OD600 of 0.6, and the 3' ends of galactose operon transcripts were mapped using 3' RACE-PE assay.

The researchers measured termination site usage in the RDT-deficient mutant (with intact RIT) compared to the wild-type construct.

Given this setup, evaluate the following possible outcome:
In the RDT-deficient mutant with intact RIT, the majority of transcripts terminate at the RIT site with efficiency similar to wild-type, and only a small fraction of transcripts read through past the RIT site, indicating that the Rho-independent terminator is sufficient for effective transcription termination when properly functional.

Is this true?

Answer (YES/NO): NO